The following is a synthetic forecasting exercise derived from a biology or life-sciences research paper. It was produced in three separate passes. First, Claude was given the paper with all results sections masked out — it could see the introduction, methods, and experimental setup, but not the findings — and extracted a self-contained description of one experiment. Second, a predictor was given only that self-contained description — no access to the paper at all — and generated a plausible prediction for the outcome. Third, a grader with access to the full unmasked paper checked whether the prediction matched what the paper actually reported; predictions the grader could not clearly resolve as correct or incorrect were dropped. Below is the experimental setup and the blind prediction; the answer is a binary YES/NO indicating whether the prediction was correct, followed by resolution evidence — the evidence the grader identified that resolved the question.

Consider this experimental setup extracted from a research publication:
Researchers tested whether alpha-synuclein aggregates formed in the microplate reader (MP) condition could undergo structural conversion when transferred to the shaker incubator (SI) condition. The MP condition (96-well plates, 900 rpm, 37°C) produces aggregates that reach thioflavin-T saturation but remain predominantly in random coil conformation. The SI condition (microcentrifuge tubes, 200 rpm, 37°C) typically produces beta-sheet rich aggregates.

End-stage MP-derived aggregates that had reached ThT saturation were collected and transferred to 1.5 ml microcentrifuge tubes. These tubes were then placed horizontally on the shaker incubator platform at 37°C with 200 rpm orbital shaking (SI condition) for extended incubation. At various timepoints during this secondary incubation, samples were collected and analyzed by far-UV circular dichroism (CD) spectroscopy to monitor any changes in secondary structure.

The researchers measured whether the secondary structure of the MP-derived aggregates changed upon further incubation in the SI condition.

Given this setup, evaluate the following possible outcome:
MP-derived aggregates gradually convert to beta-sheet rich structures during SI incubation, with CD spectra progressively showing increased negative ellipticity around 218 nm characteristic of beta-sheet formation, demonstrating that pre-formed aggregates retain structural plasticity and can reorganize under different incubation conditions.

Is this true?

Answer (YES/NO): YES